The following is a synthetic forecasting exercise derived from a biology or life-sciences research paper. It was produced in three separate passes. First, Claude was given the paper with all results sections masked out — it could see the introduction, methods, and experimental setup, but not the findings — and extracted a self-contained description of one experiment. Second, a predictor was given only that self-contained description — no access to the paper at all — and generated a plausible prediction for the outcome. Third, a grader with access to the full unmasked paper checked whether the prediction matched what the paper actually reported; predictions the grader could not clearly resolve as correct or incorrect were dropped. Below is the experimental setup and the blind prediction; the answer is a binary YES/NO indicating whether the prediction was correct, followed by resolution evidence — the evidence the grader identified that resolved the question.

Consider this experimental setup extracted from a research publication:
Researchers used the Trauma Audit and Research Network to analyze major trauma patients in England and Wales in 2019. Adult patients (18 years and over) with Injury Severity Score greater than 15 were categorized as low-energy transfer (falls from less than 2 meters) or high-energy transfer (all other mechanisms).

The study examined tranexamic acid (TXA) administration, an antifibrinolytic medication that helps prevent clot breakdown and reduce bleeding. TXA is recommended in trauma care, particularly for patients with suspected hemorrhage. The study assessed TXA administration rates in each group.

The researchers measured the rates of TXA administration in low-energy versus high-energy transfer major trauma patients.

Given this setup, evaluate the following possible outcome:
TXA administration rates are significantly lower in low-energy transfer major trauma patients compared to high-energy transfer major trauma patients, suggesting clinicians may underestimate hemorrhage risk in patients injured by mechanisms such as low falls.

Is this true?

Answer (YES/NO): YES